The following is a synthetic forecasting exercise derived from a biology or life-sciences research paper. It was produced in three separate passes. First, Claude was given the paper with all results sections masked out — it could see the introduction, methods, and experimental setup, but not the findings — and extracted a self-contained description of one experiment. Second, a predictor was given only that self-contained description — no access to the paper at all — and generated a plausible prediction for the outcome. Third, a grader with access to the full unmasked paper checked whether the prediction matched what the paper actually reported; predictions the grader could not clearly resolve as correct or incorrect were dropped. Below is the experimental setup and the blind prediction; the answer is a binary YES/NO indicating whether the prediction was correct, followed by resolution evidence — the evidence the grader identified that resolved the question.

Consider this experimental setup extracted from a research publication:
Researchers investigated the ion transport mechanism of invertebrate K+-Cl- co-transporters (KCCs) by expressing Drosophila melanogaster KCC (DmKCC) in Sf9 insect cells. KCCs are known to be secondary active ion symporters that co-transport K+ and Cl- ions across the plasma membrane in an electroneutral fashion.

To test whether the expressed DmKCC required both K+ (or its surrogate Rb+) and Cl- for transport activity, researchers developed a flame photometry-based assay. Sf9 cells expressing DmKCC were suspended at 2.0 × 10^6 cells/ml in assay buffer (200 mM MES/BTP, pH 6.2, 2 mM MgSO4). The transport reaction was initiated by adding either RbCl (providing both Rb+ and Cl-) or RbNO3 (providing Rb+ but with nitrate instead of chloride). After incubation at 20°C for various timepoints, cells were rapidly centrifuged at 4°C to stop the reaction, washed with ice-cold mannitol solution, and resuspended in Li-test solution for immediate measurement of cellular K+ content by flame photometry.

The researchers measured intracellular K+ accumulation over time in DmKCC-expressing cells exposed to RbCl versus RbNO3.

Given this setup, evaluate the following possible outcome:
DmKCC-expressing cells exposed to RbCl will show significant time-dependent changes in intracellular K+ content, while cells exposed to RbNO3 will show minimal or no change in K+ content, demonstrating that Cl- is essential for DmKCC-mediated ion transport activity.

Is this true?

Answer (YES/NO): YES